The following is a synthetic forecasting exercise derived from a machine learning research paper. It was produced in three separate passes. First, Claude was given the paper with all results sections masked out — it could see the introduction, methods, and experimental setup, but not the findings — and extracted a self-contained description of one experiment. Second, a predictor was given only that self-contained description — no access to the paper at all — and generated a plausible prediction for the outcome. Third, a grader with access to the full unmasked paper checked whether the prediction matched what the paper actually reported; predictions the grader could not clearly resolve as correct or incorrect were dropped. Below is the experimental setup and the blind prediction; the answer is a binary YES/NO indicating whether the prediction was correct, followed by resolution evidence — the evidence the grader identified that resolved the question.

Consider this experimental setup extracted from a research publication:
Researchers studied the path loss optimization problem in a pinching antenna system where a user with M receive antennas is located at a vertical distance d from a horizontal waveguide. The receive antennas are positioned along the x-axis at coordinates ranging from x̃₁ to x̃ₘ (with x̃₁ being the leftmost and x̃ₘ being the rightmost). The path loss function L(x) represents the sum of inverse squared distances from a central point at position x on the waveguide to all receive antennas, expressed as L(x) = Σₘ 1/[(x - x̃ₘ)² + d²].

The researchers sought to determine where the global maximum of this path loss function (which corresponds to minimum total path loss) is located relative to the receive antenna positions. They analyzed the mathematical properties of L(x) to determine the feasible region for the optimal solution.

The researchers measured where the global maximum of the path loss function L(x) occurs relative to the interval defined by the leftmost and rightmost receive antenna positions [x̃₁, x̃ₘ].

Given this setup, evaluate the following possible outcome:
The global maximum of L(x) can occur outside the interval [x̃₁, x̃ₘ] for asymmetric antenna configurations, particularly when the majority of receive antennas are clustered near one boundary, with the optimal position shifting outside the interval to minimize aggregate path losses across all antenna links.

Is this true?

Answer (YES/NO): NO